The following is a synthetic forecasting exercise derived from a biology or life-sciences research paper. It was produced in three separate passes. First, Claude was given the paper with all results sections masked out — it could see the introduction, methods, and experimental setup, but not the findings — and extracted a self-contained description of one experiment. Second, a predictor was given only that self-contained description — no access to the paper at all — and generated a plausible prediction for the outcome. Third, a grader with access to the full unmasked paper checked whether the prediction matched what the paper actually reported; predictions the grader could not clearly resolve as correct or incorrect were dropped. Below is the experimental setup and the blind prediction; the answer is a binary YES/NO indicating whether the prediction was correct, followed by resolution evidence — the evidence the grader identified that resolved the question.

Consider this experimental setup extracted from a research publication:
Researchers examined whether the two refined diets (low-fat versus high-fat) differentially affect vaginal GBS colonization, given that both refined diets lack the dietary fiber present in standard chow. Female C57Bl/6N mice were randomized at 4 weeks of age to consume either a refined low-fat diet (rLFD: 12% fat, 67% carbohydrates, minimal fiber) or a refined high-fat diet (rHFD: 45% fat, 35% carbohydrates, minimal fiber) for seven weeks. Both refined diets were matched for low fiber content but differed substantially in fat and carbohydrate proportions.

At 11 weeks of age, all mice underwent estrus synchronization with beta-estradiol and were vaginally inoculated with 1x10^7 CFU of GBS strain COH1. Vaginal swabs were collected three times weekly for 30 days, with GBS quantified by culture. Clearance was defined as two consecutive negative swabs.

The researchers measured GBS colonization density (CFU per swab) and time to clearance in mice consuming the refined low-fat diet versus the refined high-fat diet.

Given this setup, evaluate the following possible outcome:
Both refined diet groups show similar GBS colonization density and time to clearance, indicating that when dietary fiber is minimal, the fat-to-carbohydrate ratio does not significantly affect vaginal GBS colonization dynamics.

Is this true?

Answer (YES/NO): NO